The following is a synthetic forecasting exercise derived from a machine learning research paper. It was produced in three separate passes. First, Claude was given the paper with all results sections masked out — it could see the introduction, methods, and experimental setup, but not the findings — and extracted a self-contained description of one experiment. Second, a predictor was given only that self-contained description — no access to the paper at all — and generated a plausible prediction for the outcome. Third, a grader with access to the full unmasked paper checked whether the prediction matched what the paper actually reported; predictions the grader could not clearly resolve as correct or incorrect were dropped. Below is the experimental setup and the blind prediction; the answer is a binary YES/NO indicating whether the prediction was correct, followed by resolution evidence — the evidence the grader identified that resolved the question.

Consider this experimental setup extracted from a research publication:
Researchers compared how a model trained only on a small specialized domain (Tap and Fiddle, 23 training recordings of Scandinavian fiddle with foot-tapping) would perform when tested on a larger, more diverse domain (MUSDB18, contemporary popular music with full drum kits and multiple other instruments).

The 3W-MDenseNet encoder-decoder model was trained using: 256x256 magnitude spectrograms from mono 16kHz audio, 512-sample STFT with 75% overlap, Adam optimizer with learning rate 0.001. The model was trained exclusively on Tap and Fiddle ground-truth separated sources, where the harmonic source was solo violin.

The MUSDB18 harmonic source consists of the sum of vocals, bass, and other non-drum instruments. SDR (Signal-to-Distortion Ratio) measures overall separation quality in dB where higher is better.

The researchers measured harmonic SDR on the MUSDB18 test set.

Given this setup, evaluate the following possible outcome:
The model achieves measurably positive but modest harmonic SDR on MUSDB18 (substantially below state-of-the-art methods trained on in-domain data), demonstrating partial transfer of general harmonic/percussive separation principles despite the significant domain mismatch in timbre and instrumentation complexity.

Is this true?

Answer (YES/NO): YES